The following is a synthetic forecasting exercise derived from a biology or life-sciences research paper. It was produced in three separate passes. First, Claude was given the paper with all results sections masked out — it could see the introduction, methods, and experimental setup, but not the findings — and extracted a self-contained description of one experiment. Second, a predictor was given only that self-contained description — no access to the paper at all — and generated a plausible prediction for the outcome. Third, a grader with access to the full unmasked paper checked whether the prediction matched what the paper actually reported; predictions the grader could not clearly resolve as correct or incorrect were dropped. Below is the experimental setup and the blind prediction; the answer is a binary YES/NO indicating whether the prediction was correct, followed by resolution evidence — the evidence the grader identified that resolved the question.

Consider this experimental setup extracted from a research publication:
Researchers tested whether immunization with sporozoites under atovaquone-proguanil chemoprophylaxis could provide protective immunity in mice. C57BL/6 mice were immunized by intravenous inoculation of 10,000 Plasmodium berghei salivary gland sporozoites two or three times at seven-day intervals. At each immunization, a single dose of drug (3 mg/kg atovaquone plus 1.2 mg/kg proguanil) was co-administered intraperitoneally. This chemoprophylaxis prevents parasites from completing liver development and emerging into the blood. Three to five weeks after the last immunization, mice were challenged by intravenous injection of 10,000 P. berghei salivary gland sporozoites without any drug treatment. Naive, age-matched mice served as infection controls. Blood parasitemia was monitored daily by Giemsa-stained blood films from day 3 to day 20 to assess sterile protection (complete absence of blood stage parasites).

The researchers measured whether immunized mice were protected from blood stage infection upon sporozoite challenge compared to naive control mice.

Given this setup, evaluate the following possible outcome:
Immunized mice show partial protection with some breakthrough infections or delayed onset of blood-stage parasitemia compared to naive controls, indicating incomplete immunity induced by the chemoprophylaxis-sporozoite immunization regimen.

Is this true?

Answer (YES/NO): NO